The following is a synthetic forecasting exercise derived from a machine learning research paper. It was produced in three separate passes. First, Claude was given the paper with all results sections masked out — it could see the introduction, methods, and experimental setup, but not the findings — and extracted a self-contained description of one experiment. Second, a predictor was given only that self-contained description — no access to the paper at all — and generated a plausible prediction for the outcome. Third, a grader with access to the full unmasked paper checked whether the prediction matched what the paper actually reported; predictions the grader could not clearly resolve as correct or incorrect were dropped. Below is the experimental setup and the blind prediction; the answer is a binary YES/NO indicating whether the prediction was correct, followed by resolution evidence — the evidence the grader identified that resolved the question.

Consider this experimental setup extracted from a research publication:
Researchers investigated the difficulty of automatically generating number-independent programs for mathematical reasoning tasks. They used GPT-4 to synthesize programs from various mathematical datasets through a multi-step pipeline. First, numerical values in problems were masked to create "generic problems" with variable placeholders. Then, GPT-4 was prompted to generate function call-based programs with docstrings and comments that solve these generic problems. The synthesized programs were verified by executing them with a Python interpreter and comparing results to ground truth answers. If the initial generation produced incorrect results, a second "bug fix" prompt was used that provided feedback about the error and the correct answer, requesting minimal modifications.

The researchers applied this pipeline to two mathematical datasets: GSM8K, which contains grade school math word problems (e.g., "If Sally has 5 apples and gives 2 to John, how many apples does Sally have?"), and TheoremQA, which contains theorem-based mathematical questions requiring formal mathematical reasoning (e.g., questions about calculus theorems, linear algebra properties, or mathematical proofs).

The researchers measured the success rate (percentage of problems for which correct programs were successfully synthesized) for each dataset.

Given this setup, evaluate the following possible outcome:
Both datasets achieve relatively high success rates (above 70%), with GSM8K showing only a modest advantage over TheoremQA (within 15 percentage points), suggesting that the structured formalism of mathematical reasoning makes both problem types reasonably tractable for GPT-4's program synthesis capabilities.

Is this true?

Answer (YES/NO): NO